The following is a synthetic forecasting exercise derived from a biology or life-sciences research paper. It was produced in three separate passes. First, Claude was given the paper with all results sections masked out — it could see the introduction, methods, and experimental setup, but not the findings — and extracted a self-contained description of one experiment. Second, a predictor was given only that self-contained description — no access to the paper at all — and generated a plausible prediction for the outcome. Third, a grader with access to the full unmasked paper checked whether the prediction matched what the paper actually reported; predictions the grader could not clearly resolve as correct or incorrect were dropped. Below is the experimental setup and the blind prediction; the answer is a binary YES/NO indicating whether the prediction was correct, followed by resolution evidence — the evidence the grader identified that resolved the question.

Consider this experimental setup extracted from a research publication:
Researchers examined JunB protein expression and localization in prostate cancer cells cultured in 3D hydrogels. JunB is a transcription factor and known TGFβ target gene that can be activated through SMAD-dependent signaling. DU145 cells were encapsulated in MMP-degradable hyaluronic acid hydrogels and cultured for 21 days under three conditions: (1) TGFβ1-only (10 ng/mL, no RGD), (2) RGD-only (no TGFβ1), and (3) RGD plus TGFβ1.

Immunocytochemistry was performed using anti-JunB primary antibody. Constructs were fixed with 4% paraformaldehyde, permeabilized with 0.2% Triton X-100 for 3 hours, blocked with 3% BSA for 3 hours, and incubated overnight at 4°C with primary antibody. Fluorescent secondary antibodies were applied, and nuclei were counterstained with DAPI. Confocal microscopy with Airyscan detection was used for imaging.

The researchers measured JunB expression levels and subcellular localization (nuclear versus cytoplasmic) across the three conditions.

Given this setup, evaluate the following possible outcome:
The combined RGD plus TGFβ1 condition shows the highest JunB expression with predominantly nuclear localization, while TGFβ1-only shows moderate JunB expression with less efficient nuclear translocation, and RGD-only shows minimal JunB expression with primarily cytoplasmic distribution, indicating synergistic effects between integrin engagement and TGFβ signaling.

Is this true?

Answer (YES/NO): NO